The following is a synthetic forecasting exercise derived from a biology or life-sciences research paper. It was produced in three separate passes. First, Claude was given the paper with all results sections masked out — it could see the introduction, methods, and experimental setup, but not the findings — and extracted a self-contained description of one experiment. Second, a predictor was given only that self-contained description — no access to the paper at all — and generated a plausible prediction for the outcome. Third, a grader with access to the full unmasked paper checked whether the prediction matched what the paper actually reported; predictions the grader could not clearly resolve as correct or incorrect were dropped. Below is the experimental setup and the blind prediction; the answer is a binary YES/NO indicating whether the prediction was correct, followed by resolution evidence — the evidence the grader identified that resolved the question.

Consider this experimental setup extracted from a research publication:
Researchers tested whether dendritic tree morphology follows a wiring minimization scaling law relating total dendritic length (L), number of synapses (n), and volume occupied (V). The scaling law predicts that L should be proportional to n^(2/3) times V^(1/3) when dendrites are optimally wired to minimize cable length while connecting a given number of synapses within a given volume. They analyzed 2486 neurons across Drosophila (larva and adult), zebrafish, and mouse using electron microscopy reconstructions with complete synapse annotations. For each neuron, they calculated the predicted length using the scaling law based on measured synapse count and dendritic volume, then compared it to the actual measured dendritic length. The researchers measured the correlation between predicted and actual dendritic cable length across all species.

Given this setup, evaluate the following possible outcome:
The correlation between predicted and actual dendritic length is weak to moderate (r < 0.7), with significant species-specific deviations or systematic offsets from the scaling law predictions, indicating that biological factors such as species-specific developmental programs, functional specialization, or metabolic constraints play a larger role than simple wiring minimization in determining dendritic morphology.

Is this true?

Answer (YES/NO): NO